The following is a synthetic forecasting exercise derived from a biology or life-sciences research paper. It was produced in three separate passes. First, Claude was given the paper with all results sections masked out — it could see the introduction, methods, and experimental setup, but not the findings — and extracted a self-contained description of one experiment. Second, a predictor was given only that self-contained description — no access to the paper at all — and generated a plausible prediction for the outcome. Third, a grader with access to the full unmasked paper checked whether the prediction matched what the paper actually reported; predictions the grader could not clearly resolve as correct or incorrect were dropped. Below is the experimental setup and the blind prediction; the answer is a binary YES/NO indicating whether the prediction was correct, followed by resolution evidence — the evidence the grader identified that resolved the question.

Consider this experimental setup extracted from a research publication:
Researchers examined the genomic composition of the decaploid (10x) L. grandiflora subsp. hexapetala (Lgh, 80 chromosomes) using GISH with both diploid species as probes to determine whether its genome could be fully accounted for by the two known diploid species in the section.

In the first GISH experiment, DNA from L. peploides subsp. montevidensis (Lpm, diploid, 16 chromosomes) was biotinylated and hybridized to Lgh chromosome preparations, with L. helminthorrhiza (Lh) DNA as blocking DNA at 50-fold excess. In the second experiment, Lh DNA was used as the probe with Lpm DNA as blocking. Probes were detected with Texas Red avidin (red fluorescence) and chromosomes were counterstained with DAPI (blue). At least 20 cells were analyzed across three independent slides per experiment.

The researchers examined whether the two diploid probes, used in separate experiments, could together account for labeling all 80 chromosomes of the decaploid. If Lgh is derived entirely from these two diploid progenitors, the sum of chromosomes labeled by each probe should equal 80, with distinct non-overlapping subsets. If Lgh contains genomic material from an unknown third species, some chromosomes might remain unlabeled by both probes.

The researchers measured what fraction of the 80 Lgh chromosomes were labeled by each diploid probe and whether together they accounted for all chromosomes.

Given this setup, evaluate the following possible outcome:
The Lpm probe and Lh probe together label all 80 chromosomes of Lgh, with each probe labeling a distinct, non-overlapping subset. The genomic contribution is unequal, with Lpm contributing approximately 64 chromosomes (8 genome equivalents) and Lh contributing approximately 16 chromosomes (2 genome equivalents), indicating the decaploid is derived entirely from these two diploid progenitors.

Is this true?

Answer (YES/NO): NO